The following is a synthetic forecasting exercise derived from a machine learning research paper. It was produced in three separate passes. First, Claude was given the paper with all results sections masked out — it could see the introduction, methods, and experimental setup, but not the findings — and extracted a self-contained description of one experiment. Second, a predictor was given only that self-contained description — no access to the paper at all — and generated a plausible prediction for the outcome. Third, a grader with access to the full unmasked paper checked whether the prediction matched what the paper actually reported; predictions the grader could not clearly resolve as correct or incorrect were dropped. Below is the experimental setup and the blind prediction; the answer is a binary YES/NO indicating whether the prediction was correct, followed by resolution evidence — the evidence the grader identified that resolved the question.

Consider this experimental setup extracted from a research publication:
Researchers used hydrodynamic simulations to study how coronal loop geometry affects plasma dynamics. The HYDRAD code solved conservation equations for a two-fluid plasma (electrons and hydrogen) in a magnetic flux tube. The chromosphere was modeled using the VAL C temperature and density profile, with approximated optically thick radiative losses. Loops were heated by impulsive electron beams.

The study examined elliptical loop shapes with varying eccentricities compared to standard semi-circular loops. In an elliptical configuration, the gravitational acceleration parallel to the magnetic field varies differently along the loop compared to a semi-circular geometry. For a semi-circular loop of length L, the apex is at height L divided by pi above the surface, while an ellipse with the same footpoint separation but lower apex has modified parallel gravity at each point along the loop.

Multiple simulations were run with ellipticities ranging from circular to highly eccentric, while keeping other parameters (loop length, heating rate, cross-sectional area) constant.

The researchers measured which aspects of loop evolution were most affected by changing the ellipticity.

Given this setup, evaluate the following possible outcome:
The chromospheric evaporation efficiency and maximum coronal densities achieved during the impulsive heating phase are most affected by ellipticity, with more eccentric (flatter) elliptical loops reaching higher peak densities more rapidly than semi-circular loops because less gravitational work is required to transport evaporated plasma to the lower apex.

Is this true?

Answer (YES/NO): NO